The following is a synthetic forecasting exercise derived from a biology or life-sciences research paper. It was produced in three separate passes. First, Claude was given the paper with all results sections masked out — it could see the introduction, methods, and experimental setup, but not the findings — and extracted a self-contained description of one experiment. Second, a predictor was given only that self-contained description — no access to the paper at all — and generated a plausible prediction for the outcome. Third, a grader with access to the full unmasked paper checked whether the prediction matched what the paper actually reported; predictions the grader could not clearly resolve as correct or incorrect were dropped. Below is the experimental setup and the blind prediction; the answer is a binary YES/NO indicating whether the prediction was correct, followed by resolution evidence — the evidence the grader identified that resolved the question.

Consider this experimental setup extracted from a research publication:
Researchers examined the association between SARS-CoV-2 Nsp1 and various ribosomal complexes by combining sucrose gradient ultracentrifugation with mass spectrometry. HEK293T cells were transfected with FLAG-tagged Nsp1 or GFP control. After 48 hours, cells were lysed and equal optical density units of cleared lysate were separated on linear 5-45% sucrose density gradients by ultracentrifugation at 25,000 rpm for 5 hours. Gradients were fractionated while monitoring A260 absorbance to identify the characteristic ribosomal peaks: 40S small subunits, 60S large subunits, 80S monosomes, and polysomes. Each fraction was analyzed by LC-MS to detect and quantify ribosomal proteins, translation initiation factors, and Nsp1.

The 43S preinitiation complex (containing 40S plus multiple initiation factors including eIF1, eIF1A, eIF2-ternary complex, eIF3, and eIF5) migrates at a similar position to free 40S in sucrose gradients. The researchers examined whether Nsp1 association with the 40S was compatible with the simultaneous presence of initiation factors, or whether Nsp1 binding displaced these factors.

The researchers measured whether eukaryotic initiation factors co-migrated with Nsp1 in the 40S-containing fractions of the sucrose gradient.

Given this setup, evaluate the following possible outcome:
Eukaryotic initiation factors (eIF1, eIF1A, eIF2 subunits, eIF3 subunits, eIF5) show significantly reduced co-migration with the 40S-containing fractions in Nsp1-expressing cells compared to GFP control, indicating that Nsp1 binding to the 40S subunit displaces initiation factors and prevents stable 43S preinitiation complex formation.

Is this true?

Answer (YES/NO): NO